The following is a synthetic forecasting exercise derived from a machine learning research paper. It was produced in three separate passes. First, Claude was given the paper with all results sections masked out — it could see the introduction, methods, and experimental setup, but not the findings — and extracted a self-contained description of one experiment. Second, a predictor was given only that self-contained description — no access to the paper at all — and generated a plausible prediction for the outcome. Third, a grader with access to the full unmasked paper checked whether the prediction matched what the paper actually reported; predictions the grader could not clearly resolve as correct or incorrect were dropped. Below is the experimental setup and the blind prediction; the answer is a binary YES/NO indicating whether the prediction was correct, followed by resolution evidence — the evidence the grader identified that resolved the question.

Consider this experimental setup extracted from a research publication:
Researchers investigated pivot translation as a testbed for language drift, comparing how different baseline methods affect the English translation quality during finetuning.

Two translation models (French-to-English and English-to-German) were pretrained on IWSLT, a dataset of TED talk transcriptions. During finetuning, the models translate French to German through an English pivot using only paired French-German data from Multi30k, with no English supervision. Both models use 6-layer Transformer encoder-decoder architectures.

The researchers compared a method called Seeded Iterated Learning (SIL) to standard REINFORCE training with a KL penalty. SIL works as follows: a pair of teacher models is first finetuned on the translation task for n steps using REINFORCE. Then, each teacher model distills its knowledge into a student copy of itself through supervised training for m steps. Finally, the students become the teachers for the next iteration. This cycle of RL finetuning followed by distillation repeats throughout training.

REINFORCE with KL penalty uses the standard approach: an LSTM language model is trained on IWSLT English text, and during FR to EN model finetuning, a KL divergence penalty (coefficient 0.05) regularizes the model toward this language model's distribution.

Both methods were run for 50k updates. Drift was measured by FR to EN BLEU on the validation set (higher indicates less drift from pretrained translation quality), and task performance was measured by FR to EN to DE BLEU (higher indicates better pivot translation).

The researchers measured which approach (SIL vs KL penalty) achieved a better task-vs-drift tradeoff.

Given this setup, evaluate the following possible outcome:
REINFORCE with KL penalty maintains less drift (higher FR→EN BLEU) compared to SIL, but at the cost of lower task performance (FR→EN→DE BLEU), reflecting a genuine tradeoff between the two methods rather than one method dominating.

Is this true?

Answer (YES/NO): NO